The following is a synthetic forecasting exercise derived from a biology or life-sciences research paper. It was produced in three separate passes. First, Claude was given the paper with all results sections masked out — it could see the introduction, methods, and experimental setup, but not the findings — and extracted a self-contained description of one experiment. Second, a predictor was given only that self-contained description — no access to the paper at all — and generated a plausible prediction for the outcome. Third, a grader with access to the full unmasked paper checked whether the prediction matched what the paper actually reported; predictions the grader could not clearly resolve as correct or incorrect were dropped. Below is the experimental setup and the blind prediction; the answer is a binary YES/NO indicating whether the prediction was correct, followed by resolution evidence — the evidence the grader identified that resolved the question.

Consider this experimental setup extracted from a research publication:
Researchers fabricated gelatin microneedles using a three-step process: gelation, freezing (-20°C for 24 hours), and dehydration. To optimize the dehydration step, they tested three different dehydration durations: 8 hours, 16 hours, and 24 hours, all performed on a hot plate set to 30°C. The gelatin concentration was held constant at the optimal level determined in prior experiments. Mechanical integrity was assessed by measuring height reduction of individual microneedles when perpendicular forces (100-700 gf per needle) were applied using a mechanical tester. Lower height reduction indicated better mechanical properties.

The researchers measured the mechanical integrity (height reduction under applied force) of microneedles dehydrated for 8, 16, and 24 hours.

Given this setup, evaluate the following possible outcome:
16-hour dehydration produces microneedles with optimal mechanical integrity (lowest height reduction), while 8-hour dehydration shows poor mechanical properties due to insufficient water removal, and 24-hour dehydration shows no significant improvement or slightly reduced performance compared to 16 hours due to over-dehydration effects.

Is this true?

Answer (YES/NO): NO